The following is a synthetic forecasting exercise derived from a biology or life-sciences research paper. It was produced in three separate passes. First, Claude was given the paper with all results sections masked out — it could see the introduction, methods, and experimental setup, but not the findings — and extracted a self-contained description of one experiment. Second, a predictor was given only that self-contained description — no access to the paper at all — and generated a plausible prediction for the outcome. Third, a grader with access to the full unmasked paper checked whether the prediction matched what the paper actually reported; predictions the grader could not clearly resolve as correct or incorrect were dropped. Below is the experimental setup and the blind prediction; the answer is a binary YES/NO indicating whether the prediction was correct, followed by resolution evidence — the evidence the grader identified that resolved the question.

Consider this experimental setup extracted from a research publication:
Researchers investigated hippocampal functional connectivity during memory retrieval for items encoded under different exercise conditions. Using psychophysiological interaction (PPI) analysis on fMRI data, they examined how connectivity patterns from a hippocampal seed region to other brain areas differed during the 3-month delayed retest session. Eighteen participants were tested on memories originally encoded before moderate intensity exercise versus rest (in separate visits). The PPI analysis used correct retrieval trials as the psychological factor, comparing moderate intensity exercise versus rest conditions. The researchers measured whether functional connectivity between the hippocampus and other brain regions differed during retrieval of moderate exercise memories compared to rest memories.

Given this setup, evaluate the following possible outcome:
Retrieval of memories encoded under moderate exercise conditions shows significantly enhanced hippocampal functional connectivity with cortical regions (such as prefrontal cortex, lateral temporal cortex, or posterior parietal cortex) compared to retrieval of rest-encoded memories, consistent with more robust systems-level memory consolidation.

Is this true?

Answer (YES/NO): YES